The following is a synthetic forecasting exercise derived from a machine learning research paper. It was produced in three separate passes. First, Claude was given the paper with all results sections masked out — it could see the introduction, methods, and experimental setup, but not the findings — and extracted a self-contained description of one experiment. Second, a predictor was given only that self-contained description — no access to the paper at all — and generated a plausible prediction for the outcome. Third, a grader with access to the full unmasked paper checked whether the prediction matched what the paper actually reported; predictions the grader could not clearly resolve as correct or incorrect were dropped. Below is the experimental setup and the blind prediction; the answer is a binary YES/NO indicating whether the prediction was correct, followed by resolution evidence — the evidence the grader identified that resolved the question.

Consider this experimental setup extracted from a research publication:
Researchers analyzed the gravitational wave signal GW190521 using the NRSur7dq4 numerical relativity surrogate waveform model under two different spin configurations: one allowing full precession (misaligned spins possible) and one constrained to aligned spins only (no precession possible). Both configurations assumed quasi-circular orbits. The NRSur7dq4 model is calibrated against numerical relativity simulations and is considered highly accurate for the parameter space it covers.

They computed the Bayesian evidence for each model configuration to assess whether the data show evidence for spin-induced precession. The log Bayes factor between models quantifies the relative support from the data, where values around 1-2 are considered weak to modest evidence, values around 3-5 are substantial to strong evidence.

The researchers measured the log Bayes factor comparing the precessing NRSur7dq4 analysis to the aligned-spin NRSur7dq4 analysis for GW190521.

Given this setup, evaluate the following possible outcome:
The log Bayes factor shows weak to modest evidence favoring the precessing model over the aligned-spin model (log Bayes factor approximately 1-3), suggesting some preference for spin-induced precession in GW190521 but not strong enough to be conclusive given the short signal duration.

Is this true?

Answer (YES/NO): NO